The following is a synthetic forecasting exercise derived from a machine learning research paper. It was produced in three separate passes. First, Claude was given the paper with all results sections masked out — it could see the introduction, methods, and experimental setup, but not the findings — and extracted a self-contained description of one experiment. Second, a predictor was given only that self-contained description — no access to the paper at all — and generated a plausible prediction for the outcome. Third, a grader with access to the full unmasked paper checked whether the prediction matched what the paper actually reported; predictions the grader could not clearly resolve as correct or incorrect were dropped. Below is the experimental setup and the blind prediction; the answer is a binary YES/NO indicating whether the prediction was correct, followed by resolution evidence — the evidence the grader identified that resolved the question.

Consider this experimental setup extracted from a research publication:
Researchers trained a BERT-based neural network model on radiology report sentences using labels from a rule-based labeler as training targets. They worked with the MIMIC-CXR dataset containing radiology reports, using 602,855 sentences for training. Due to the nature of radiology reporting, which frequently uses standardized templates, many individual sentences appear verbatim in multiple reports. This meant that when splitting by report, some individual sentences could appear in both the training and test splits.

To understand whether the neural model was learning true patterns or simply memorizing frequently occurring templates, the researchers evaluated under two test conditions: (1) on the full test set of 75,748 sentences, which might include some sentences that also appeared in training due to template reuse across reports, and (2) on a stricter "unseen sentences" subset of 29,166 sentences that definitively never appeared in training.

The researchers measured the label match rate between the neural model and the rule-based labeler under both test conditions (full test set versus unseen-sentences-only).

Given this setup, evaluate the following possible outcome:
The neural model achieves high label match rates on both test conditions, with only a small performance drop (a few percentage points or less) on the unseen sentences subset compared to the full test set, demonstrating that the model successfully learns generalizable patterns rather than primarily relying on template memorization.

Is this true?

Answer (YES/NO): YES